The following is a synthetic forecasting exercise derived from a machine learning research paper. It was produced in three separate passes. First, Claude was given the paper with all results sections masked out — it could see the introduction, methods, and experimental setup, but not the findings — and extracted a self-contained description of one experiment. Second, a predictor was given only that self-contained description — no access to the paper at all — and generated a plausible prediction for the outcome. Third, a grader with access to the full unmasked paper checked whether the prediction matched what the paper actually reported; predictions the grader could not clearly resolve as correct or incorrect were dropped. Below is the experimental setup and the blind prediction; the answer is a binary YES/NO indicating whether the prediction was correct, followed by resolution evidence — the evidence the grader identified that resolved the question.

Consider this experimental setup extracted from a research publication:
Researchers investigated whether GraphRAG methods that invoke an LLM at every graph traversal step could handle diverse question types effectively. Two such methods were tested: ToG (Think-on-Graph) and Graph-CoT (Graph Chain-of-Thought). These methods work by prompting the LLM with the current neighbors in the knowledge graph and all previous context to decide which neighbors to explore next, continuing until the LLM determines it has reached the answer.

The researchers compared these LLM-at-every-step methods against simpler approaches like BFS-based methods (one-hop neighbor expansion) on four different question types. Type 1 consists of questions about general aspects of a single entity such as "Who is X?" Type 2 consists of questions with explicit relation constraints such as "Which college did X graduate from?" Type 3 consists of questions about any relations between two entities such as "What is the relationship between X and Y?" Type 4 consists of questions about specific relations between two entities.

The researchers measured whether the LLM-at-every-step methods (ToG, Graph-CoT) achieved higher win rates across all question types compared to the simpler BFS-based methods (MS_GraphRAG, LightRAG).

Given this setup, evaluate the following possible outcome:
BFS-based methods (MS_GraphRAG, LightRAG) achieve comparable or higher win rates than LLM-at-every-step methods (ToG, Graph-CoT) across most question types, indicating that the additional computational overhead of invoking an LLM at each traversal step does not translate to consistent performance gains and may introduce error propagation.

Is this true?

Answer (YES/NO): YES